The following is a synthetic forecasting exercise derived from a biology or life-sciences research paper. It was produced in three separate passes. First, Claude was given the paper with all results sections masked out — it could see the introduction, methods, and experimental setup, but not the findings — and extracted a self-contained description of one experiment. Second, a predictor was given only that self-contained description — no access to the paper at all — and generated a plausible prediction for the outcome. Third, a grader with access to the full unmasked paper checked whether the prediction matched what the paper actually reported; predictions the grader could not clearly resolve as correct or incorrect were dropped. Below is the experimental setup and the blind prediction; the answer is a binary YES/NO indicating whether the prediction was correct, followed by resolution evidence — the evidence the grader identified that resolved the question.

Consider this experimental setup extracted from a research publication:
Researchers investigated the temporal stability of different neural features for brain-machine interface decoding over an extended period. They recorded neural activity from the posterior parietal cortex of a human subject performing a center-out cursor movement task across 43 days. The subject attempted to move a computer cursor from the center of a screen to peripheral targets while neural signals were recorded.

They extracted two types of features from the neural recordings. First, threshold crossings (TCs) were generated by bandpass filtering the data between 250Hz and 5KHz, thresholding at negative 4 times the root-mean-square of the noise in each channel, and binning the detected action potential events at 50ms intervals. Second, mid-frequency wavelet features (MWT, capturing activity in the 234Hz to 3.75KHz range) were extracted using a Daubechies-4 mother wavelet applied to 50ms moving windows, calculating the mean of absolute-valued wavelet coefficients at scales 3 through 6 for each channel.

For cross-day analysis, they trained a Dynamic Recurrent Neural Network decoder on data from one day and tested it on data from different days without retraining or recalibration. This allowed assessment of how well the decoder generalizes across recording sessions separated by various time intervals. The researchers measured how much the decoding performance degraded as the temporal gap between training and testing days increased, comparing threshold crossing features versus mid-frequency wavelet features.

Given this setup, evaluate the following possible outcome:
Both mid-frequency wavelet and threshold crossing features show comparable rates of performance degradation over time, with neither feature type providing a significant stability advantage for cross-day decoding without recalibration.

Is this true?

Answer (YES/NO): NO